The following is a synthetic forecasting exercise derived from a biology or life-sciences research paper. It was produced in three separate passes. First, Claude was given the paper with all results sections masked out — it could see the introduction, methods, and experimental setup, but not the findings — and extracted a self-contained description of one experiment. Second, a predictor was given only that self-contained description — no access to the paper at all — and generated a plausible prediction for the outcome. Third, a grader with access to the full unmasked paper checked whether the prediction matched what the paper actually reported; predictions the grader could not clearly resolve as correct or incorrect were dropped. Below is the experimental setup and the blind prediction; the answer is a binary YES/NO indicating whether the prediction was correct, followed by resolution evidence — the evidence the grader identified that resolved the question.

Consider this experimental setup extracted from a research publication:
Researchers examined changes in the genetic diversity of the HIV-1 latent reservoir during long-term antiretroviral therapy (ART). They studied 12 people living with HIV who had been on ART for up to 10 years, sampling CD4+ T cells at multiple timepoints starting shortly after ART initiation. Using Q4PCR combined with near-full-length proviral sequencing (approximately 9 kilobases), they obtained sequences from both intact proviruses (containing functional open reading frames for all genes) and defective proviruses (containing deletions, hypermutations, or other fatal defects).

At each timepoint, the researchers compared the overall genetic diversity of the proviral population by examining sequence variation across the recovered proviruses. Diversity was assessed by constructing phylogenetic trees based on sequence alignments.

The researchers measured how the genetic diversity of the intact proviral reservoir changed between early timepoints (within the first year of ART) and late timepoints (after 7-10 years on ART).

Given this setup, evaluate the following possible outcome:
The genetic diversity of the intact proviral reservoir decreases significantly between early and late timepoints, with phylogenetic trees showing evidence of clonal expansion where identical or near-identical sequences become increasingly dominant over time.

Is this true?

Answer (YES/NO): YES